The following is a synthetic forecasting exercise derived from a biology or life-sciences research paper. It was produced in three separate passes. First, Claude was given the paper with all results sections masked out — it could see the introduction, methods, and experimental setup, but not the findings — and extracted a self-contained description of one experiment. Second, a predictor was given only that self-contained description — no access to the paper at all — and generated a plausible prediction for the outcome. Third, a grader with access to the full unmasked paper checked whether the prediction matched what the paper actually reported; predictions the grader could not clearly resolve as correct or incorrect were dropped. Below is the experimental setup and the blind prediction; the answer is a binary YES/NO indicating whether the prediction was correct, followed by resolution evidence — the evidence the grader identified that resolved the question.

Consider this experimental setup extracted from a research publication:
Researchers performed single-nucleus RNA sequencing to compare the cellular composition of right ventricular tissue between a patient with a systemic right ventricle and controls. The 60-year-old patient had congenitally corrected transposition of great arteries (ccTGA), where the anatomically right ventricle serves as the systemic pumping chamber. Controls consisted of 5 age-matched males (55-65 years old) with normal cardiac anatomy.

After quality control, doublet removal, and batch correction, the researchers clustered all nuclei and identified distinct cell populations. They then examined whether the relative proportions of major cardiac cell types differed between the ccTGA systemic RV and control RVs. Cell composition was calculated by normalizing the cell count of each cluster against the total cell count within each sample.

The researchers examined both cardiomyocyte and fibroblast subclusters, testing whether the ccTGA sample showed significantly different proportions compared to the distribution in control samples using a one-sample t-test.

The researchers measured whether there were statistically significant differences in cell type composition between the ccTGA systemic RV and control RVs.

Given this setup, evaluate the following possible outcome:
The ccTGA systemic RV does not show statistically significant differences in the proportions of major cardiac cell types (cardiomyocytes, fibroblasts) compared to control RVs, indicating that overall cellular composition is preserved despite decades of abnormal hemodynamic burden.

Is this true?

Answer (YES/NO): NO